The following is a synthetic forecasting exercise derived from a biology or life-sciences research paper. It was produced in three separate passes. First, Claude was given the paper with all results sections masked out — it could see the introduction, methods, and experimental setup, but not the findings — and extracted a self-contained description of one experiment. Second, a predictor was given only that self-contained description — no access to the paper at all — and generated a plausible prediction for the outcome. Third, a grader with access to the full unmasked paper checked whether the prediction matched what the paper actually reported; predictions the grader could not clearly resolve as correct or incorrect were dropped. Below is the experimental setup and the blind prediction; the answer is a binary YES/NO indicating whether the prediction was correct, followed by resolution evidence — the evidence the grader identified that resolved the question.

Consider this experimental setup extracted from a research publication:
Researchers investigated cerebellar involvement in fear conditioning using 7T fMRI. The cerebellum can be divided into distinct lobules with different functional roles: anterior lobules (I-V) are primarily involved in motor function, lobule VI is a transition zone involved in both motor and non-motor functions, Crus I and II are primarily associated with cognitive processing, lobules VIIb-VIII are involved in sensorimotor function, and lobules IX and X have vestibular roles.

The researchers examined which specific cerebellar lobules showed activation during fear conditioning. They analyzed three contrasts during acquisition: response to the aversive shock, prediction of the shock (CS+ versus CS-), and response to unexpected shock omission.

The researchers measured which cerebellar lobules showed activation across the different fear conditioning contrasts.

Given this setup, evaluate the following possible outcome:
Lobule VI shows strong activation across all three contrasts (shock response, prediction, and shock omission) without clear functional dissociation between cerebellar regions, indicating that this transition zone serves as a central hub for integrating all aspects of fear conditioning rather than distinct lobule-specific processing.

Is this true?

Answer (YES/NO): NO